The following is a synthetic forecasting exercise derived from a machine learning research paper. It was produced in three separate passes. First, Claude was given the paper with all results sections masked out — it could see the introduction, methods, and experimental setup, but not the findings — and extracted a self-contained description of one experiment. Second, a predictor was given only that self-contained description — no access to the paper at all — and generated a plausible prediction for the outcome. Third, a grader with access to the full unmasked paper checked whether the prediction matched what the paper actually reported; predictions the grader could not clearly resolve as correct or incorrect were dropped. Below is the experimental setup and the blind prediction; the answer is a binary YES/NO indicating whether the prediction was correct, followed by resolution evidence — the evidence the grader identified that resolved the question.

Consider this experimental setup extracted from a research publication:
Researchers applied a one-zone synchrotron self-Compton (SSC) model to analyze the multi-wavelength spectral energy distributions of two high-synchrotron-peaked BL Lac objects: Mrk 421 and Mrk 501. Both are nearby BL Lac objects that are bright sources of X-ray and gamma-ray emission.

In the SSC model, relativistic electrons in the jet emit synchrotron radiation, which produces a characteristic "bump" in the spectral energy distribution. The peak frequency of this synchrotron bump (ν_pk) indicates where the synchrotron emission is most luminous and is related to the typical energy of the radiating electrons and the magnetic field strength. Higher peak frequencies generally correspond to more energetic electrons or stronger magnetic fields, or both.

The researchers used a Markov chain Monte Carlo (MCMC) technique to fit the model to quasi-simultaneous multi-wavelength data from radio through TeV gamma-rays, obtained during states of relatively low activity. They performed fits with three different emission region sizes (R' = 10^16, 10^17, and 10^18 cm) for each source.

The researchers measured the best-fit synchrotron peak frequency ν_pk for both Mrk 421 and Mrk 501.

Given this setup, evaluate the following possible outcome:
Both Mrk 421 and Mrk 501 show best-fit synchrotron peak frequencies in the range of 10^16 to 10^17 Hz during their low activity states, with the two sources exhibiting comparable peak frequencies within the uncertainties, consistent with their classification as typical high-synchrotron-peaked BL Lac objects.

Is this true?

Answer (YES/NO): NO